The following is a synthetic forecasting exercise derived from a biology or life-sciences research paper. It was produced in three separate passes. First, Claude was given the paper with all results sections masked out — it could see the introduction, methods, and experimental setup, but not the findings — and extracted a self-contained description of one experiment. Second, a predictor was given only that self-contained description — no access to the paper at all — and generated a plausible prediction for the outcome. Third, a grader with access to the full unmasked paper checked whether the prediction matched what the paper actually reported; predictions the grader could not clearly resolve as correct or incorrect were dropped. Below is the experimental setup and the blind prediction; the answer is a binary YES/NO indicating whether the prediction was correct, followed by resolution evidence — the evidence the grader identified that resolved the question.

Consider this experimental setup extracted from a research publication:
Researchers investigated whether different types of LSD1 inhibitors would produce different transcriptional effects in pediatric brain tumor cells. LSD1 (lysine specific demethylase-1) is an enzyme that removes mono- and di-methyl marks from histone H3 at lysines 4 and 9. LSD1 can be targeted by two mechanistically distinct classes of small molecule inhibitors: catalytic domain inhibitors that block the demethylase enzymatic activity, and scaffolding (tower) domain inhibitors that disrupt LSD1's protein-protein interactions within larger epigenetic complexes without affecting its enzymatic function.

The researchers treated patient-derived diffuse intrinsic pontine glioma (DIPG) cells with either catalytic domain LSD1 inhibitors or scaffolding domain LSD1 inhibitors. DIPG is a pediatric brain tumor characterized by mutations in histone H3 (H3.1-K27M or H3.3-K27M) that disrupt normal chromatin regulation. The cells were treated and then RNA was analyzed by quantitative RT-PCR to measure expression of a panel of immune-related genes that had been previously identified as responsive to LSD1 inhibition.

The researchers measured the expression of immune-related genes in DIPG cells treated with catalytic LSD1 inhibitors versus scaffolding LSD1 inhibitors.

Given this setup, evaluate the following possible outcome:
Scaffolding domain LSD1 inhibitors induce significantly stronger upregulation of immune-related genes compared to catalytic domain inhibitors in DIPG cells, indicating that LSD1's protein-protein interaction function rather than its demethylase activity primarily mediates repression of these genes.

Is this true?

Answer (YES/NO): NO